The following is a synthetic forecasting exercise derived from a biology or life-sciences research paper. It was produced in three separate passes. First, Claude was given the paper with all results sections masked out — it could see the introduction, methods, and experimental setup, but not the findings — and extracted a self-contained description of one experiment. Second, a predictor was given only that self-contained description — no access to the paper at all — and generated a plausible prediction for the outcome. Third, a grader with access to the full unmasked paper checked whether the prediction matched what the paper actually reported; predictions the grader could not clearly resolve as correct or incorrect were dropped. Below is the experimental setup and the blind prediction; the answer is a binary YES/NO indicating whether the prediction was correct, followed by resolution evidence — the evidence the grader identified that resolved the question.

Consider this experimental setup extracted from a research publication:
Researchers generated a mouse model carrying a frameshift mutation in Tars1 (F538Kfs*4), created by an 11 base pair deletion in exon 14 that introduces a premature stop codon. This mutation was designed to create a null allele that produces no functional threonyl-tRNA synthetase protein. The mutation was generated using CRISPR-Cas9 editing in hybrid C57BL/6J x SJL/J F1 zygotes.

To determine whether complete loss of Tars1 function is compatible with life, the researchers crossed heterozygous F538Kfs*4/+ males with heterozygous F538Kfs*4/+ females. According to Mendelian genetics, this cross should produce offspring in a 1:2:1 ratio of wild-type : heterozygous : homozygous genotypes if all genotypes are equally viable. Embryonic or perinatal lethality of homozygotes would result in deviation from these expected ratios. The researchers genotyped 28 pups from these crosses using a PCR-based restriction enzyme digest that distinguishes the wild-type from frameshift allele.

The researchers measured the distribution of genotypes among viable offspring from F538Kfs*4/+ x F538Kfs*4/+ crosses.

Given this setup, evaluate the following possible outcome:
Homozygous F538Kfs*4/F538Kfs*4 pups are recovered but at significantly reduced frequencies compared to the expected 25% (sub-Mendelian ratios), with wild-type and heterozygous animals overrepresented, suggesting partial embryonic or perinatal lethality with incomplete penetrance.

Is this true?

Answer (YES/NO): NO